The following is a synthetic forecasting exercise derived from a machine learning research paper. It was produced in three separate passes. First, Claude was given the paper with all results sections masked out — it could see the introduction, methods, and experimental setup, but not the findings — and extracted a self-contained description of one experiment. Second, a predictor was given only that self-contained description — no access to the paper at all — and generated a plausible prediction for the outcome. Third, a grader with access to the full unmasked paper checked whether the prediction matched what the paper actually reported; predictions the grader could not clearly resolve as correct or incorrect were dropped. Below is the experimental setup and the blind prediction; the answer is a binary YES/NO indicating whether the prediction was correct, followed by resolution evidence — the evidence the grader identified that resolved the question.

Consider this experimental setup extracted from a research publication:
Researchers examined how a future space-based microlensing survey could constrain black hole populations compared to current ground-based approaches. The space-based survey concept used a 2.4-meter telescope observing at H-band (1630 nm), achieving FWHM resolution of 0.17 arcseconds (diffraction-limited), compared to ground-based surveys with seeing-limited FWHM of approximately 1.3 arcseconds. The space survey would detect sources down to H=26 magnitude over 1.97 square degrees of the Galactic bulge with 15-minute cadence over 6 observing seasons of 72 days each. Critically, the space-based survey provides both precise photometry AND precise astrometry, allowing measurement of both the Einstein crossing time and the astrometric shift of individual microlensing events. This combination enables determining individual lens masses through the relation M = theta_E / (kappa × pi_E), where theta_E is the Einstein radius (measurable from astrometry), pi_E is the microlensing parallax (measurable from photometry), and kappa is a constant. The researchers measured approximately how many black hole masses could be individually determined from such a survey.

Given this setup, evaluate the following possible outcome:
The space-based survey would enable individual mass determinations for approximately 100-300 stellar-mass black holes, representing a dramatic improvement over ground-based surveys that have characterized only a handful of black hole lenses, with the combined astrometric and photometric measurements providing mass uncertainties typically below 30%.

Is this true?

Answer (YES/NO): NO